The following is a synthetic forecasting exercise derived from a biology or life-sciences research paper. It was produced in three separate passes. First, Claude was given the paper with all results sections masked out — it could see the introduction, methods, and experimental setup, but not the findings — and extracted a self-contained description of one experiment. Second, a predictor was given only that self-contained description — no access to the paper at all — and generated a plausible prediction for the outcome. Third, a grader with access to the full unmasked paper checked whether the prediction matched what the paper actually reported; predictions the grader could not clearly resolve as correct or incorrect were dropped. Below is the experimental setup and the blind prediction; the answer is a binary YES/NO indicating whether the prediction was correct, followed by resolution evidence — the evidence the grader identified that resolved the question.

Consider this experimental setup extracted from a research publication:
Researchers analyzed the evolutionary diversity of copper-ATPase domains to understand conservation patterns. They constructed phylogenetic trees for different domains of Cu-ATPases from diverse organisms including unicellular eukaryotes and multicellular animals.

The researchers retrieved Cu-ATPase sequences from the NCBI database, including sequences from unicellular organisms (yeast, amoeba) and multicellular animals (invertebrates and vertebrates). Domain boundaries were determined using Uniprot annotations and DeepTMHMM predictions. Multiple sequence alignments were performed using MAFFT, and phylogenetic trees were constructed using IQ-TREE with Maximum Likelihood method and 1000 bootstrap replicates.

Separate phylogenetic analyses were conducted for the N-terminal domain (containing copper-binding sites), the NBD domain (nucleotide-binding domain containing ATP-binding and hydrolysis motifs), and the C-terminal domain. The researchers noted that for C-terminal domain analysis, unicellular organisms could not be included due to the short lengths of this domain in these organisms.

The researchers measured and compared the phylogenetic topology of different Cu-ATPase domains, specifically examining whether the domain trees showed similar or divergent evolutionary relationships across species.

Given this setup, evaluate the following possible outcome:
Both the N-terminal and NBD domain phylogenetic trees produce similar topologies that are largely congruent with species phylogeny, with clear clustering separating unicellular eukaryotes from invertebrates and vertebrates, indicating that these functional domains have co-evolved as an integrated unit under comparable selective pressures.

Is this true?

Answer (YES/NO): YES